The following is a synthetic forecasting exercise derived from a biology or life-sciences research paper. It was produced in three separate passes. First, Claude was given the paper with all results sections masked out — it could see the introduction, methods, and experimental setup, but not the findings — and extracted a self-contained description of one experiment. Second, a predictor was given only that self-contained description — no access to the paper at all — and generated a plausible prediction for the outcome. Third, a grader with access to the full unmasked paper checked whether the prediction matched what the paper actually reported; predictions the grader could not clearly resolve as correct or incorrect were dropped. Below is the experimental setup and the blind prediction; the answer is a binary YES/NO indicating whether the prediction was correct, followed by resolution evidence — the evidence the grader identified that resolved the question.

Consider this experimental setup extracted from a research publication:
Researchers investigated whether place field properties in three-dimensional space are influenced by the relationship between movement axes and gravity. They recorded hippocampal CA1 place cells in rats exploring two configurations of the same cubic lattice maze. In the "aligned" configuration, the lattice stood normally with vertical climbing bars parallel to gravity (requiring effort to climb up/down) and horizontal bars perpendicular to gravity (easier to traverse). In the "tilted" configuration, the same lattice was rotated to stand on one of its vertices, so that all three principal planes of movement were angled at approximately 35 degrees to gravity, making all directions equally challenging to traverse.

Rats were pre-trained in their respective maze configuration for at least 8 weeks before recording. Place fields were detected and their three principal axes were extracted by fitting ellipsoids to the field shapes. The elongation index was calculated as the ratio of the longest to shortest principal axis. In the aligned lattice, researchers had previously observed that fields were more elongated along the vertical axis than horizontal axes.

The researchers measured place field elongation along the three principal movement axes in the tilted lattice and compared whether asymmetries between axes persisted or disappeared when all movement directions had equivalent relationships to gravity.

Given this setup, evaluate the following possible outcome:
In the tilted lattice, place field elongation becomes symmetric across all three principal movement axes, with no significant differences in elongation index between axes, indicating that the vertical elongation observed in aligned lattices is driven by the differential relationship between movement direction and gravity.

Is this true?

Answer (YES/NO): YES